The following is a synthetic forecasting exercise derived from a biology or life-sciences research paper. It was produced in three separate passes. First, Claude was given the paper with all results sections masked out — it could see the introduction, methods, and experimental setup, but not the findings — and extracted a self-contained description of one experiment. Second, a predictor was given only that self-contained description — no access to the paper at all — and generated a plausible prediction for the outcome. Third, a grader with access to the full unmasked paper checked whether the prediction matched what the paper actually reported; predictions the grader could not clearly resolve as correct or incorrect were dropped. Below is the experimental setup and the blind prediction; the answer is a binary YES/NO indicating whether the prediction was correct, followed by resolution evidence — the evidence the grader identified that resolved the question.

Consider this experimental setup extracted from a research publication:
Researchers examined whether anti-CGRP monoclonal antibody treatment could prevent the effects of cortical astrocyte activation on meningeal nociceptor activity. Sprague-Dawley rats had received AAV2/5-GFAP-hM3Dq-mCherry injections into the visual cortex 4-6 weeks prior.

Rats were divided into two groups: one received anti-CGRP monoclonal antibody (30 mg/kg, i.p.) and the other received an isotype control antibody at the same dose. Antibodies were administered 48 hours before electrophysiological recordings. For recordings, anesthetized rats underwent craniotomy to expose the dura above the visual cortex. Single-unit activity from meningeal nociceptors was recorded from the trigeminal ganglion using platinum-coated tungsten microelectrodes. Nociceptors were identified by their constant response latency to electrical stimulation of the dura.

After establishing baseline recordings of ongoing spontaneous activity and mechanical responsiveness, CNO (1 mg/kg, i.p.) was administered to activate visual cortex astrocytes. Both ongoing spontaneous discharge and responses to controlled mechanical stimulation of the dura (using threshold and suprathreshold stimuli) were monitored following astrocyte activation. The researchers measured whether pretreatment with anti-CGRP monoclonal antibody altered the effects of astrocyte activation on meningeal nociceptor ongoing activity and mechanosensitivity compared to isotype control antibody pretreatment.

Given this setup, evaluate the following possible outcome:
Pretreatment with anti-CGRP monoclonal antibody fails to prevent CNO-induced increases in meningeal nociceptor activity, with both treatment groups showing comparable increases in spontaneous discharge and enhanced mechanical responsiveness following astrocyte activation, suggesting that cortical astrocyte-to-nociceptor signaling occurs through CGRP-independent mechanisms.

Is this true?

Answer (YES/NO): NO